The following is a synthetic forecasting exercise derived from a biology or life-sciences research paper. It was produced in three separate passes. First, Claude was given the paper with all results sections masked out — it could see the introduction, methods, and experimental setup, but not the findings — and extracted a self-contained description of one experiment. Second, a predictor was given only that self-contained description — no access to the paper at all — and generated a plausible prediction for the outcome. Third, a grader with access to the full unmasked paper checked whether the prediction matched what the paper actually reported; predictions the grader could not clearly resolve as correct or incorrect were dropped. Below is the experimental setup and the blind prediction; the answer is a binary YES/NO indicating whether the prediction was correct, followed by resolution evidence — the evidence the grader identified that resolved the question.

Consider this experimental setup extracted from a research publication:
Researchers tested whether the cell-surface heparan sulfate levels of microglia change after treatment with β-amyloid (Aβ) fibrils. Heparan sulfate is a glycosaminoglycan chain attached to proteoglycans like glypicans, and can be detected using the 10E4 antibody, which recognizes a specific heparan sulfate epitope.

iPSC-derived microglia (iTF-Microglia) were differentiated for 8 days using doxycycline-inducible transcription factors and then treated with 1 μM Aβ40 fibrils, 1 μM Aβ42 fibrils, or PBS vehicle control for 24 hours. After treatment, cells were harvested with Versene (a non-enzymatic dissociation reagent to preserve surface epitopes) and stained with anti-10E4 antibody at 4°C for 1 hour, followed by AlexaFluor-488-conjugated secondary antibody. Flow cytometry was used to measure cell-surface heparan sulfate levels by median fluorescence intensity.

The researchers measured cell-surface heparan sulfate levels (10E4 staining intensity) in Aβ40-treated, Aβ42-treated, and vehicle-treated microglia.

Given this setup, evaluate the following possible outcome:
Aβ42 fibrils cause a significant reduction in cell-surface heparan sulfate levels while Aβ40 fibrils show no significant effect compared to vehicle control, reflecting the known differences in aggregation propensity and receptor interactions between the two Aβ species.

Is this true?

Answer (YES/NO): NO